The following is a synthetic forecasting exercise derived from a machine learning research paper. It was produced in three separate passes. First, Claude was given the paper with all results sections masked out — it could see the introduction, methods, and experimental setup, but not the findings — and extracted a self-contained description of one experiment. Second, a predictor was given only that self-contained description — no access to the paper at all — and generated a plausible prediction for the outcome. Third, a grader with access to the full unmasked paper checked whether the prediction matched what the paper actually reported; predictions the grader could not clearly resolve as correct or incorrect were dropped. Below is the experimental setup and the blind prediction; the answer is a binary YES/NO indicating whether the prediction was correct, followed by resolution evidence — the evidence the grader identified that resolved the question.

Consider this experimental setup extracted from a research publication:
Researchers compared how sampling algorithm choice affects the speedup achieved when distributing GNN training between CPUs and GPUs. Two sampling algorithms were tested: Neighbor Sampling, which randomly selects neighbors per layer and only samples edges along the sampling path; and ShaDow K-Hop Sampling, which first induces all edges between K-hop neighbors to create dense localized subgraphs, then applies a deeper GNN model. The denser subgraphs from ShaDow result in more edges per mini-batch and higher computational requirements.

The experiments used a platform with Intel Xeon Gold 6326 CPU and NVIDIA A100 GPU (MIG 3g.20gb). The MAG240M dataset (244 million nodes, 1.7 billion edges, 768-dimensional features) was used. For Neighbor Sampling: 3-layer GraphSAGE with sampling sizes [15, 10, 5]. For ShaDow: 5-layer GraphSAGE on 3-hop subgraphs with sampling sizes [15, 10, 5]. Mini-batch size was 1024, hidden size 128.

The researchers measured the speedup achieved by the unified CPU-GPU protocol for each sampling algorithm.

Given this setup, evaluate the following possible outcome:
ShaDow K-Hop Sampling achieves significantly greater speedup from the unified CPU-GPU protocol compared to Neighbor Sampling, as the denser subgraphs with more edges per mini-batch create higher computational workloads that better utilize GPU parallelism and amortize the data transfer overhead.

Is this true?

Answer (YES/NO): NO